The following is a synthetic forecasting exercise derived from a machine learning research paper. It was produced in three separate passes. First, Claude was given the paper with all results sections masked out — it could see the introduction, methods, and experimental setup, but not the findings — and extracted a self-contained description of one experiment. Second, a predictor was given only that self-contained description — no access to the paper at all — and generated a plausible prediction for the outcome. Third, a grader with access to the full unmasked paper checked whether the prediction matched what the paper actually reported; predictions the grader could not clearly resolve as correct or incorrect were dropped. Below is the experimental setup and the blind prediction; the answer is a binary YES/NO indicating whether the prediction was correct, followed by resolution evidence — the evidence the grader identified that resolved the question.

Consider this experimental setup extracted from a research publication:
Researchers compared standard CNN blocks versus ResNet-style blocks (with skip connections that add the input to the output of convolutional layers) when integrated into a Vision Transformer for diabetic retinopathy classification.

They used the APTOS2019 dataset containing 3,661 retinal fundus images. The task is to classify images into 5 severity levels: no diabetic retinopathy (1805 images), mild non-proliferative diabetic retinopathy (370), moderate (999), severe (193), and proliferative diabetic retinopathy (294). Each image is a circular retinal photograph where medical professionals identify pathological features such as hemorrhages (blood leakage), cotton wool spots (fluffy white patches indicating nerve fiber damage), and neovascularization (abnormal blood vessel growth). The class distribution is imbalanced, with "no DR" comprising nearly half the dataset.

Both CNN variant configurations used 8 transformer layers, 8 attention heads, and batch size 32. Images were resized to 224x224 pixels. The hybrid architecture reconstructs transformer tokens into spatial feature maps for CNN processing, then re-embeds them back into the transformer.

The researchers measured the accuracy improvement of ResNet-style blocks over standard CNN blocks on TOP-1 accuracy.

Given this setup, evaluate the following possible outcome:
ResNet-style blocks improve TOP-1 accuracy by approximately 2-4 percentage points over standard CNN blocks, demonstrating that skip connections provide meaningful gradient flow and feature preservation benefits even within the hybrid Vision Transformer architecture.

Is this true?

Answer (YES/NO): YES